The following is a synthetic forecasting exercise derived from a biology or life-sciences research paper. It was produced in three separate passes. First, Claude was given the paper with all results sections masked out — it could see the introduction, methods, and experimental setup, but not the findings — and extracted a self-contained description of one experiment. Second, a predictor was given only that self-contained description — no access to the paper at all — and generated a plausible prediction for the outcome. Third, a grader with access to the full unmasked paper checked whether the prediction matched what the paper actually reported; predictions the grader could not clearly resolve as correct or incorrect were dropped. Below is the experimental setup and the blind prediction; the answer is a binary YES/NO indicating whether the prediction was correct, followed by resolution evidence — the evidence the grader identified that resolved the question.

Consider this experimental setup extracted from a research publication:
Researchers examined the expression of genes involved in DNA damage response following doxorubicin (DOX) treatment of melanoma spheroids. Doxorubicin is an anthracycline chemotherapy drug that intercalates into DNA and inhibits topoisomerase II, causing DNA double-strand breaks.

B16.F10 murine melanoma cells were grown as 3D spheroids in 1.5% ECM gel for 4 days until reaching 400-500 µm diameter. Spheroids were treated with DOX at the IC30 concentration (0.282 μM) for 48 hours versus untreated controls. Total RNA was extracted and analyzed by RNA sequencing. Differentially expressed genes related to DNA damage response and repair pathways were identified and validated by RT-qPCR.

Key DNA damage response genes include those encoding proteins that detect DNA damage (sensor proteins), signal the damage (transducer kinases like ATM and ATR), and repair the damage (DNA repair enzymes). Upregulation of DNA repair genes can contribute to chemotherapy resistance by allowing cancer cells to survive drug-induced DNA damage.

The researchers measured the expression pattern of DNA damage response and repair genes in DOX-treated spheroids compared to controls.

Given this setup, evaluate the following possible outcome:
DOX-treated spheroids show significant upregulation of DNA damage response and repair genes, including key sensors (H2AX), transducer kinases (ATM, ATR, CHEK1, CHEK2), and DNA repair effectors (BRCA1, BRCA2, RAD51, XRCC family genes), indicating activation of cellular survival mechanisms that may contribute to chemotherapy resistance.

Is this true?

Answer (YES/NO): NO